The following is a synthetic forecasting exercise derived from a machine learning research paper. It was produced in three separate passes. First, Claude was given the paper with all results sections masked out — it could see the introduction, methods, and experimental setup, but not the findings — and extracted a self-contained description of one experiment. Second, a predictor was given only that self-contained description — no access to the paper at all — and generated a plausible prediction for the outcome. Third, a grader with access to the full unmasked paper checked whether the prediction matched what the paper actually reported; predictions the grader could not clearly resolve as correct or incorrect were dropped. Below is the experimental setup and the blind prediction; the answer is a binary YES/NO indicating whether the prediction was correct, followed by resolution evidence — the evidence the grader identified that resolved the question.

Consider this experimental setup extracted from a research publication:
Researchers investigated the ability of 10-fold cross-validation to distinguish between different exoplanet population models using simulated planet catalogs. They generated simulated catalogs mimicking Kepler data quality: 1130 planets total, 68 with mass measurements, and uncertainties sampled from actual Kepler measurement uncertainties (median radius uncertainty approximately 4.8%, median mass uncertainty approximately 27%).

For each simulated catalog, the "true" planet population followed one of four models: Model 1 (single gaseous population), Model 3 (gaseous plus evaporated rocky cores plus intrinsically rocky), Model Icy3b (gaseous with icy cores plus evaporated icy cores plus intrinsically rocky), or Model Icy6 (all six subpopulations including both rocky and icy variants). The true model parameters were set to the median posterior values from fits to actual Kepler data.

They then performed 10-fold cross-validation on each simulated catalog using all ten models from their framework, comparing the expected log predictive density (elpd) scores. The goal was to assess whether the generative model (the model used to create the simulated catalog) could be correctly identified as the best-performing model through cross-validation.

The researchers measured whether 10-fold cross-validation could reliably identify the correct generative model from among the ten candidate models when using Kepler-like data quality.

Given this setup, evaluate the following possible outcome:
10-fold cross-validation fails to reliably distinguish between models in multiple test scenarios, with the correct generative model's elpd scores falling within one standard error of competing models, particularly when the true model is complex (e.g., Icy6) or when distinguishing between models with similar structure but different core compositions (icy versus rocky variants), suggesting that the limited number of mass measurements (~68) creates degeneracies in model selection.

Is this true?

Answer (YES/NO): YES